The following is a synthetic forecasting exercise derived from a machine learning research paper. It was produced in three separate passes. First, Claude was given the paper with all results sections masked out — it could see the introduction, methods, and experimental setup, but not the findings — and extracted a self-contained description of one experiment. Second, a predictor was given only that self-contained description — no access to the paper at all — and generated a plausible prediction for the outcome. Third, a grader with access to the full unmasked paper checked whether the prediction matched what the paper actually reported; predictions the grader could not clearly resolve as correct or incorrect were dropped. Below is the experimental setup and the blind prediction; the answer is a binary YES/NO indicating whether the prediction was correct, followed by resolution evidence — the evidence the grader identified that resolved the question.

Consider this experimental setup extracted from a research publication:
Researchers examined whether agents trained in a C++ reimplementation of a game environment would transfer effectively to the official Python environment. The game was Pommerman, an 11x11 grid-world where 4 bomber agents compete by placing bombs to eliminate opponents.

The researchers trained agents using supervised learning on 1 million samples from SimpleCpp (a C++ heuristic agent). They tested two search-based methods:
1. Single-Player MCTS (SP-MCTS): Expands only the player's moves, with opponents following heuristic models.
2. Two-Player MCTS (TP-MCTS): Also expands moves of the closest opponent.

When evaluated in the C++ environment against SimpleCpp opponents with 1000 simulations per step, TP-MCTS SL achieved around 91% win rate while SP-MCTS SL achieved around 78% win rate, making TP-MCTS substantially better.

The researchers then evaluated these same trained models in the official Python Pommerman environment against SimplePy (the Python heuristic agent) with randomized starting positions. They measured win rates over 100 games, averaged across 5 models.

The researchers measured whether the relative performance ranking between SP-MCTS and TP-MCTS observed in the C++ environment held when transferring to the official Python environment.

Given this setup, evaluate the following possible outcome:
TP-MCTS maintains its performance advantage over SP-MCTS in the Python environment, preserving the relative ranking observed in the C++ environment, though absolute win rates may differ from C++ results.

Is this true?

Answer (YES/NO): NO